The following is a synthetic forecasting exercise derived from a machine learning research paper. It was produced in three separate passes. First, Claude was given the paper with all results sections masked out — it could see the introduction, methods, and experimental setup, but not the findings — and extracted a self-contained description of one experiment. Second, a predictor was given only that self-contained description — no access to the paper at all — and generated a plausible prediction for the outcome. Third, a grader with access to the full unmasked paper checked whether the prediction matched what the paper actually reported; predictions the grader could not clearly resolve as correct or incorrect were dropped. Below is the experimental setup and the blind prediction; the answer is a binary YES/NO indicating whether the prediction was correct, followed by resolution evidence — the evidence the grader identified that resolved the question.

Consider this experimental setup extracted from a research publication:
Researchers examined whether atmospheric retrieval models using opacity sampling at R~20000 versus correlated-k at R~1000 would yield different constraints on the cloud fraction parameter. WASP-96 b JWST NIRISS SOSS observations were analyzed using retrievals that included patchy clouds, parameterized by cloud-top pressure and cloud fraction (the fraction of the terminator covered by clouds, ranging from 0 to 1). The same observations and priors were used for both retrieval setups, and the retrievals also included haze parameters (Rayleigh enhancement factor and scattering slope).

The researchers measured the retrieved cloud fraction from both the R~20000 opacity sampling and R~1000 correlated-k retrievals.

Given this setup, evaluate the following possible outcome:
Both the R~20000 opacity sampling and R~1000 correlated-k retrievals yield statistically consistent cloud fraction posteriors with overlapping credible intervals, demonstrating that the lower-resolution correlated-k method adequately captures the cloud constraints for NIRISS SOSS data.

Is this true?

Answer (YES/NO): YES